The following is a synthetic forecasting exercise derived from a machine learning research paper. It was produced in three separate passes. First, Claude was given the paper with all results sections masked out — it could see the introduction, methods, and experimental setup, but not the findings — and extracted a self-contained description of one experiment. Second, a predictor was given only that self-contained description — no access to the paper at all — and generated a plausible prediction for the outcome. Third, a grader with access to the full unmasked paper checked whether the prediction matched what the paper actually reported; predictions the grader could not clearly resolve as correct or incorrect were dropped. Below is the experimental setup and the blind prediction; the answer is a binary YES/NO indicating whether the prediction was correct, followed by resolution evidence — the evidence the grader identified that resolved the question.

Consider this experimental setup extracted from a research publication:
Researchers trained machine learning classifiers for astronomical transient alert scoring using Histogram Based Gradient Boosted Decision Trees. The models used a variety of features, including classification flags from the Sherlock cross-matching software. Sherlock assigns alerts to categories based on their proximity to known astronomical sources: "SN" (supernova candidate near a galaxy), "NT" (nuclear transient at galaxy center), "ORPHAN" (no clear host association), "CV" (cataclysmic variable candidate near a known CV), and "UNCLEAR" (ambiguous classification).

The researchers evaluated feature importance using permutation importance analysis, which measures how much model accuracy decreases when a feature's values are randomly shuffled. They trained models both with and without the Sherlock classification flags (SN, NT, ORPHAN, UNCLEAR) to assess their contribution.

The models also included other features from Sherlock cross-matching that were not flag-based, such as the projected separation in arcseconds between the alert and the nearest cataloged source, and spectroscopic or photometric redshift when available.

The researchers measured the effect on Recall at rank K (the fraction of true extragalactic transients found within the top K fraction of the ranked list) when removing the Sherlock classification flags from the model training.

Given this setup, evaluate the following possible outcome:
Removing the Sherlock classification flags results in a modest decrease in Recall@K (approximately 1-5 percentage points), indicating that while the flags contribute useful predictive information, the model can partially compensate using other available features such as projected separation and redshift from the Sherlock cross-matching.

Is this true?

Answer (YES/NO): NO